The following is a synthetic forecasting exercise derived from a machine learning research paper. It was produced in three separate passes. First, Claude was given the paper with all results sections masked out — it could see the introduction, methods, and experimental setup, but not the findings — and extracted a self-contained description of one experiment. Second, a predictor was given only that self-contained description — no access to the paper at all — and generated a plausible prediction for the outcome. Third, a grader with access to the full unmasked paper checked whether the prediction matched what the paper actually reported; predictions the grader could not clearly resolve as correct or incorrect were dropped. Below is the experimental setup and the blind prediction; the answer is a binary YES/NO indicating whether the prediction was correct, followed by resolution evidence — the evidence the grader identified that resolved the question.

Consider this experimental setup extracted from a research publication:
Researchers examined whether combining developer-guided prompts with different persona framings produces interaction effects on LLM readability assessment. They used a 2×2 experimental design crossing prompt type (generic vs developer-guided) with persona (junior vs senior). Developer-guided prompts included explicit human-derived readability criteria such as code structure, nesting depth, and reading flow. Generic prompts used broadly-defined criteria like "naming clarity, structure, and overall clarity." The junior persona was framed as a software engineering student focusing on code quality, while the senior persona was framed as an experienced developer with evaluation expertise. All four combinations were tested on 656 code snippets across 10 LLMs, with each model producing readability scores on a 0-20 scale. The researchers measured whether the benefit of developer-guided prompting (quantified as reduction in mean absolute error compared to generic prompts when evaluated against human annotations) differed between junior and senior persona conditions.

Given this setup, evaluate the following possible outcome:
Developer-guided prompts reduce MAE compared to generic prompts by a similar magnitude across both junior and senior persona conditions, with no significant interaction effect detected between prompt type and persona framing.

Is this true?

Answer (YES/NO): NO